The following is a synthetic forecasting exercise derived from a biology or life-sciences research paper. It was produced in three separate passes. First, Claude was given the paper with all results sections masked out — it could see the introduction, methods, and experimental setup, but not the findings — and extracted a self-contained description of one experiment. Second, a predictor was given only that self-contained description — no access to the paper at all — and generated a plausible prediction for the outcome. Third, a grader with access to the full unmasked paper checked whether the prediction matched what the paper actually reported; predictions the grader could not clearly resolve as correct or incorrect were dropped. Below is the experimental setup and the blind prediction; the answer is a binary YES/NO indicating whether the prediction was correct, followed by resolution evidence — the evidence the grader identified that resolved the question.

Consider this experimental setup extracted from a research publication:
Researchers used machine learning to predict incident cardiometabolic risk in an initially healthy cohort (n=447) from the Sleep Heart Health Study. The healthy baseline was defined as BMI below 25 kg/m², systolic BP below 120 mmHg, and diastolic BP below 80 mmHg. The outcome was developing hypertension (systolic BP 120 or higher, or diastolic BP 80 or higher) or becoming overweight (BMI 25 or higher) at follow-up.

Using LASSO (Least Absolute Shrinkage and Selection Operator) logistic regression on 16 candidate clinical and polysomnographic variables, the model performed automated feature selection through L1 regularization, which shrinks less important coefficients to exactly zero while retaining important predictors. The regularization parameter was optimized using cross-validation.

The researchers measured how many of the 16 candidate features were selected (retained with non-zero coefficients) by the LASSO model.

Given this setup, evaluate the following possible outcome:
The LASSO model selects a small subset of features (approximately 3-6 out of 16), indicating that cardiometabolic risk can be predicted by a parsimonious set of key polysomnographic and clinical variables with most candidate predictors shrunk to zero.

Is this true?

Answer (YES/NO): YES